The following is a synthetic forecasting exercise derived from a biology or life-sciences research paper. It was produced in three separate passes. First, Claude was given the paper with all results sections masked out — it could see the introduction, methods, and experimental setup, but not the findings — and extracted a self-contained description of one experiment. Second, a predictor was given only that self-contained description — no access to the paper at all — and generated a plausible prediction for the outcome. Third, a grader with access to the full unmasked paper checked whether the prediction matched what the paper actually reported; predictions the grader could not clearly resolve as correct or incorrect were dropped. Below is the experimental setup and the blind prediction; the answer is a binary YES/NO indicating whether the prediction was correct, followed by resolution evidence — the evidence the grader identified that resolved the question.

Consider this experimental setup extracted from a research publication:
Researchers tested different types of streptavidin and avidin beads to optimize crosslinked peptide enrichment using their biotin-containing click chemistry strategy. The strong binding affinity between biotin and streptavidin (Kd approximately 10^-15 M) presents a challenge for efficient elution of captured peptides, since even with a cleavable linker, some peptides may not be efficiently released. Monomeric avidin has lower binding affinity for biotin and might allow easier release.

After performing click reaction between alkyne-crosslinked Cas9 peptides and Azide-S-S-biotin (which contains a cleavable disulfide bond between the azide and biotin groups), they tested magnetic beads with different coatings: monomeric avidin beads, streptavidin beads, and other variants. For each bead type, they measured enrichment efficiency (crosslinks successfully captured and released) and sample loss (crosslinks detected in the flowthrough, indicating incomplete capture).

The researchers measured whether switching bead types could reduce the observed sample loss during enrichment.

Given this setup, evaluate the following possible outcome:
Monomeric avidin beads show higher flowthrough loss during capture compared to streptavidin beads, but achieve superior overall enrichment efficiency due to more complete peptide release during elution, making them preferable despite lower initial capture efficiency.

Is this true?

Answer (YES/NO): NO